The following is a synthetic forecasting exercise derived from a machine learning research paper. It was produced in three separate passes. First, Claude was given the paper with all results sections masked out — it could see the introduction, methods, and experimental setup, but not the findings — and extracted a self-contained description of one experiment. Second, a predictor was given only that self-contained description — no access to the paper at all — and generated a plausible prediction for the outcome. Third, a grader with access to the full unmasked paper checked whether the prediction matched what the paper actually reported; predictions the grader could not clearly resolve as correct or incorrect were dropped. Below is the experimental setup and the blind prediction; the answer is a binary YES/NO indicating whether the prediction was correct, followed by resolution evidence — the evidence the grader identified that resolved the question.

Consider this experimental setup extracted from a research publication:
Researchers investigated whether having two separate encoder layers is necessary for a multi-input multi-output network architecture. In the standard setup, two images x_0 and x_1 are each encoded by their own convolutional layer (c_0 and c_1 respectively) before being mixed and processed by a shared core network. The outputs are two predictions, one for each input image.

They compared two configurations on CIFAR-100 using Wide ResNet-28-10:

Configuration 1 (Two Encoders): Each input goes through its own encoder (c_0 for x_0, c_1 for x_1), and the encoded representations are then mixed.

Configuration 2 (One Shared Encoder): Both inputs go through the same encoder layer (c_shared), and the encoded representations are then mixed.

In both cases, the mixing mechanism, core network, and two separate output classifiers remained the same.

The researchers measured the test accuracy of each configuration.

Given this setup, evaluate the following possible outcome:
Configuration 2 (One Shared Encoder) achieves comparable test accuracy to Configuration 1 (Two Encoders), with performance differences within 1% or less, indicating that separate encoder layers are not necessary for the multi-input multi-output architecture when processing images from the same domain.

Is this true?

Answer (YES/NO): NO